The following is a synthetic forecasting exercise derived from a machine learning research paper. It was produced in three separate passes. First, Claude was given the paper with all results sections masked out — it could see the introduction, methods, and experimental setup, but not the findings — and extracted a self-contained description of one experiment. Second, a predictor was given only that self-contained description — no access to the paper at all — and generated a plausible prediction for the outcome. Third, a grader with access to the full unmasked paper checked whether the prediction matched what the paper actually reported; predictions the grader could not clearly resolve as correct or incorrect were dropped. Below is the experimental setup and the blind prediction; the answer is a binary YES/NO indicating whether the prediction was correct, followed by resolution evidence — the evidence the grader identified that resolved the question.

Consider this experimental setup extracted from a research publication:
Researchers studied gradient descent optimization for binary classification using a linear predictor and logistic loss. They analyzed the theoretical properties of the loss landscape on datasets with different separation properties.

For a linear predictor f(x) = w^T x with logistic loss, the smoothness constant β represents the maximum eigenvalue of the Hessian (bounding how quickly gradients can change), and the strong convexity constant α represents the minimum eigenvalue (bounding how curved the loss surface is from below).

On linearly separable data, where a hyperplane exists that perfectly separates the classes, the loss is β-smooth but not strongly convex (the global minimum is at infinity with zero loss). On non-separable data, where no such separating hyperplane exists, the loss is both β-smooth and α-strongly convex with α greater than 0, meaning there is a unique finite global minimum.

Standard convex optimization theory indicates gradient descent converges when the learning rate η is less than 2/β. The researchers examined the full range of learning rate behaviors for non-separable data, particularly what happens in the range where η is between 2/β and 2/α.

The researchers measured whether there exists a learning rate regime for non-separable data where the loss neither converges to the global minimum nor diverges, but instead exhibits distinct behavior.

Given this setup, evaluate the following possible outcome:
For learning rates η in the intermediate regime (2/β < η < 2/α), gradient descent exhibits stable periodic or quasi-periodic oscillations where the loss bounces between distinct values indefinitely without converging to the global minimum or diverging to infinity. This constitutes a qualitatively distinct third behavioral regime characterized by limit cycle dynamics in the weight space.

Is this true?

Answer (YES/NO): NO